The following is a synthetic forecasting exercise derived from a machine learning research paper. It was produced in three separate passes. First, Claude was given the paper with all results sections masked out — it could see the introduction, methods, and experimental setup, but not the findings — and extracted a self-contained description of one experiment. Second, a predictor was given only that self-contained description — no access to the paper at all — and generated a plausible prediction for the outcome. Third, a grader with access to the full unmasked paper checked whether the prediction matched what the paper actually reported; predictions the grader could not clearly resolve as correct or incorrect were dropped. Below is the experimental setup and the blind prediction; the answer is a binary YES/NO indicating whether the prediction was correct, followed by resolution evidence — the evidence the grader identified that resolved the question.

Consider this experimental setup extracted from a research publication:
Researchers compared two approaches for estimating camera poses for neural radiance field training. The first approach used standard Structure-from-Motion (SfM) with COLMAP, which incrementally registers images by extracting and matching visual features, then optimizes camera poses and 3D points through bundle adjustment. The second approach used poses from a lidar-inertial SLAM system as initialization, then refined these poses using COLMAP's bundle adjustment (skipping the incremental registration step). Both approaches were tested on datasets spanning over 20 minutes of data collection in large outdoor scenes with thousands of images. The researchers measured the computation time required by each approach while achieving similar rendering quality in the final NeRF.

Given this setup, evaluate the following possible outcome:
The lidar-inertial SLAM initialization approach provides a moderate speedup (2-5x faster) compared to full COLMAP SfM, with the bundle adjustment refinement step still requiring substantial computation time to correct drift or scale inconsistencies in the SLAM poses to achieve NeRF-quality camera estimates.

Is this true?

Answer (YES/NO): YES